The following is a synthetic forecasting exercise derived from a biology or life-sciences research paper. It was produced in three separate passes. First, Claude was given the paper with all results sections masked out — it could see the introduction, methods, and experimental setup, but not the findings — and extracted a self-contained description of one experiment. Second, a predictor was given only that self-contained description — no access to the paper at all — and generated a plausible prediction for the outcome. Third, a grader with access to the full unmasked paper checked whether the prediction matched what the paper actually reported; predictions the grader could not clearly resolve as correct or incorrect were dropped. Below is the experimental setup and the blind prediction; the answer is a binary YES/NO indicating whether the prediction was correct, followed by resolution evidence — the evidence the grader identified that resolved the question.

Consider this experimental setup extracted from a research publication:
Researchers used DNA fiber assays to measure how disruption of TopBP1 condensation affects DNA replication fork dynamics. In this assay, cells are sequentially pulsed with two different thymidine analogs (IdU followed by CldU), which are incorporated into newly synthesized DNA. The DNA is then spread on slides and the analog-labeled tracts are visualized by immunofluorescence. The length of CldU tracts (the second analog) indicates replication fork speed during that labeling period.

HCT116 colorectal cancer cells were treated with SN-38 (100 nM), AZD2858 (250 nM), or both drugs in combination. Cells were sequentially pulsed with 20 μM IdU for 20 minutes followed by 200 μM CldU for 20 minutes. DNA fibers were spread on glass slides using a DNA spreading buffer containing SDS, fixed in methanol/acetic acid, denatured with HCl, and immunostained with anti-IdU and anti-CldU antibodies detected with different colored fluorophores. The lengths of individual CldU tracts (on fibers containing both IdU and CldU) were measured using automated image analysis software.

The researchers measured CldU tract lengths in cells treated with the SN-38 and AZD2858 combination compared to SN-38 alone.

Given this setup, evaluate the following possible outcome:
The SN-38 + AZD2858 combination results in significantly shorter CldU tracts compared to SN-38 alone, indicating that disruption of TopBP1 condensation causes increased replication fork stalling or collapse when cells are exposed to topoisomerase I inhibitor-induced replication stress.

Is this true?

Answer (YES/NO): NO